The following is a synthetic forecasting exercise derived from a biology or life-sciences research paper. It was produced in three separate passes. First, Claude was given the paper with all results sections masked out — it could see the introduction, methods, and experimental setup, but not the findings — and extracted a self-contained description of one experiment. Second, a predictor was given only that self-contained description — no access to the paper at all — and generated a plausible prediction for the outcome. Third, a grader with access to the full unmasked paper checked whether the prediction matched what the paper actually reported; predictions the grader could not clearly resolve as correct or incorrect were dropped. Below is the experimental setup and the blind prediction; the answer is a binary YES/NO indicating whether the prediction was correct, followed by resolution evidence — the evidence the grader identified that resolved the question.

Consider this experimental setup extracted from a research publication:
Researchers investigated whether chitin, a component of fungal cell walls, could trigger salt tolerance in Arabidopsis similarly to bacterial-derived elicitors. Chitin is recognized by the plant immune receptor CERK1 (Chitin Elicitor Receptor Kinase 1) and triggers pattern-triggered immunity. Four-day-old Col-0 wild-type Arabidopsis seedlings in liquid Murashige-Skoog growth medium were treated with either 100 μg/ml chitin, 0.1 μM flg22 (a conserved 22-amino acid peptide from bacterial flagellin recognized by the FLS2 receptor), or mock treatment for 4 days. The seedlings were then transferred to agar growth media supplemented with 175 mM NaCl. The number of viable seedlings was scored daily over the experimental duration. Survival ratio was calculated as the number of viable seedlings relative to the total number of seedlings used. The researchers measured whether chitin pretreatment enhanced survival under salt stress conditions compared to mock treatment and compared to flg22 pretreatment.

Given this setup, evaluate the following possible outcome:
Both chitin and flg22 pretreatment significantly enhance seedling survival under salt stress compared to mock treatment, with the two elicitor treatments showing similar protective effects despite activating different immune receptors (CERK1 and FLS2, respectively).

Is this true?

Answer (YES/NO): NO